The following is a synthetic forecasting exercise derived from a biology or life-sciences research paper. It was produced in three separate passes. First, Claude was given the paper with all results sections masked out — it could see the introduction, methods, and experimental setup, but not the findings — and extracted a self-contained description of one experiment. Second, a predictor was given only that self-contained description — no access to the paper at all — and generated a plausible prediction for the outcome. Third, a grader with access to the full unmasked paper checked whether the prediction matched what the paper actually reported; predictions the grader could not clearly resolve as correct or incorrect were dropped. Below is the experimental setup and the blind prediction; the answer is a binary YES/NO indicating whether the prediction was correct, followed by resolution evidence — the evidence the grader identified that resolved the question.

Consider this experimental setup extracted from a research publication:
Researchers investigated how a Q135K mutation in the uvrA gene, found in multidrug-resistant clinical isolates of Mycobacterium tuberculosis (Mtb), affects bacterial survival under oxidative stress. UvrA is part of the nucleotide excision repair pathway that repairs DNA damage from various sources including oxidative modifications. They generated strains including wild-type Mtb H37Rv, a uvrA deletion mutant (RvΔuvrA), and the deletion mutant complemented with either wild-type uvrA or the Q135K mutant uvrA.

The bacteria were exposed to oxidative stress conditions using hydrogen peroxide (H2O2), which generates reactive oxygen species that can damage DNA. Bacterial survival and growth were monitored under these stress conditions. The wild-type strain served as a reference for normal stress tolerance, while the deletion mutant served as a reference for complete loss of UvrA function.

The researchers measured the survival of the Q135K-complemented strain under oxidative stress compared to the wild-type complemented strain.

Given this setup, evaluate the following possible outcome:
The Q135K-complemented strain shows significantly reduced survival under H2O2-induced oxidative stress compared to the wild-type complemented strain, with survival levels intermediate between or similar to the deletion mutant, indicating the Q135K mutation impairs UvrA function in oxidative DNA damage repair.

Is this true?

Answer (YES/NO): YES